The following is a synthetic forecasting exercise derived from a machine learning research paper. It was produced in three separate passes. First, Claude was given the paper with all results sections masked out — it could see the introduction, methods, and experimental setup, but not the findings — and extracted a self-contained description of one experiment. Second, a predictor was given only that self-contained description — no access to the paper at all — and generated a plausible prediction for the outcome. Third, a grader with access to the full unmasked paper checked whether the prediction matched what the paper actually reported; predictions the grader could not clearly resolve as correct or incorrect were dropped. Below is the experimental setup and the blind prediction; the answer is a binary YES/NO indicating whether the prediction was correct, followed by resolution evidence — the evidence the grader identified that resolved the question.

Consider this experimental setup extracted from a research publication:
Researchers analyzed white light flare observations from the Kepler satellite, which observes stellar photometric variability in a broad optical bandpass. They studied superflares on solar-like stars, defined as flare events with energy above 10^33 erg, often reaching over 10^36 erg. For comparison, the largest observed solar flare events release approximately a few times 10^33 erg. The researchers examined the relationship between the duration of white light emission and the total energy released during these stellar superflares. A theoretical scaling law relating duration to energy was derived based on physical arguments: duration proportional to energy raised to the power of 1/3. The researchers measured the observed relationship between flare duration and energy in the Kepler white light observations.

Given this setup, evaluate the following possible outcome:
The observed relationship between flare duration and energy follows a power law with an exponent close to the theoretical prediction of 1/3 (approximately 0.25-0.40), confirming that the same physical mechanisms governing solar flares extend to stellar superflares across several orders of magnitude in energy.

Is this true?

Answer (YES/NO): YES